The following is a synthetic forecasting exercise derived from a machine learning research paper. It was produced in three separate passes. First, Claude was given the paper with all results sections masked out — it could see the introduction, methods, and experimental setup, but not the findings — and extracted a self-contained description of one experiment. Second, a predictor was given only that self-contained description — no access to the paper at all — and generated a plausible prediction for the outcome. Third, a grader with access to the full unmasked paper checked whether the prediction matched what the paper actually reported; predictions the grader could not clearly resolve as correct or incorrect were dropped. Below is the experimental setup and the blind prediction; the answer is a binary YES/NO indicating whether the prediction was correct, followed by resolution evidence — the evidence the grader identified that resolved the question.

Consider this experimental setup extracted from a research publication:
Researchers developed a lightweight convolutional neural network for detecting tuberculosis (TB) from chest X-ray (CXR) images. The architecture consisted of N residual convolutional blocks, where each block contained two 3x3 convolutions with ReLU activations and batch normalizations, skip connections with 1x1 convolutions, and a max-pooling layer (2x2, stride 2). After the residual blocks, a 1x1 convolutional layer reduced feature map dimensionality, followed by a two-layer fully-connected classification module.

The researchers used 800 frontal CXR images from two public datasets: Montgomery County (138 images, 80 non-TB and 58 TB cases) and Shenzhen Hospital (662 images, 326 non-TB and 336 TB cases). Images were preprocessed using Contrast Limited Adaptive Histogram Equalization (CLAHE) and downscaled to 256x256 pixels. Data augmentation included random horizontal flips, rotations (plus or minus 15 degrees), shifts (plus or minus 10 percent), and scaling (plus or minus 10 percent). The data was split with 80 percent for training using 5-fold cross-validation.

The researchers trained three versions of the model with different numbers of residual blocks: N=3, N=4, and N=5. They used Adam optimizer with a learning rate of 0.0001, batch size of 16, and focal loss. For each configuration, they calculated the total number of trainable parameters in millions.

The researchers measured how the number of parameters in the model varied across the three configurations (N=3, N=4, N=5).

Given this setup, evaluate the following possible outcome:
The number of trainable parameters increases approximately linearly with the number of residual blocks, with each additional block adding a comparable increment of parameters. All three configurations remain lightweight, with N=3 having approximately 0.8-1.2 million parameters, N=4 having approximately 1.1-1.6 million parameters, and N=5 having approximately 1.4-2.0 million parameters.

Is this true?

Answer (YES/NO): NO